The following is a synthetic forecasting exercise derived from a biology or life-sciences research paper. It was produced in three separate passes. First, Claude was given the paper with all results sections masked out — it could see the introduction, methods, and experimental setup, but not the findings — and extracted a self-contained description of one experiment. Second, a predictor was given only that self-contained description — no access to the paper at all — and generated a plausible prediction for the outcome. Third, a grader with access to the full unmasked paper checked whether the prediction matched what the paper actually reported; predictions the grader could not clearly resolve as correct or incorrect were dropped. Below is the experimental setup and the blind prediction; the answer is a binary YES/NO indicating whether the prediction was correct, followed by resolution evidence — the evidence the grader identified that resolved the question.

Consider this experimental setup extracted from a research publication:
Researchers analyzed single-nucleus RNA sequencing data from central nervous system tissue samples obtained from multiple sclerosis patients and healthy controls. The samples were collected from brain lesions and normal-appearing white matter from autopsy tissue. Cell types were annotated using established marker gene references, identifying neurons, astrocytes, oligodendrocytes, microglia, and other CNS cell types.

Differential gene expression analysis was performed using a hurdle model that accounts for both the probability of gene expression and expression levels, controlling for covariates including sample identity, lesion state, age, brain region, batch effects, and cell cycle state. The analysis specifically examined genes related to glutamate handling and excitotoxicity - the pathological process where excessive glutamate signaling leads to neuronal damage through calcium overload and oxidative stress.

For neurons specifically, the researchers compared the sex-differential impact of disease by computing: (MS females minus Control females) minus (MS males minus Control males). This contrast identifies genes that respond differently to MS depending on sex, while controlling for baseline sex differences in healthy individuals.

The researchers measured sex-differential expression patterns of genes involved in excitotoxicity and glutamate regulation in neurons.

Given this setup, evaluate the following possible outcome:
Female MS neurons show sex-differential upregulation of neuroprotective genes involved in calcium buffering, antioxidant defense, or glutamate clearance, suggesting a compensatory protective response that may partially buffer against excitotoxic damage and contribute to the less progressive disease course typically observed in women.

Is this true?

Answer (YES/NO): YES